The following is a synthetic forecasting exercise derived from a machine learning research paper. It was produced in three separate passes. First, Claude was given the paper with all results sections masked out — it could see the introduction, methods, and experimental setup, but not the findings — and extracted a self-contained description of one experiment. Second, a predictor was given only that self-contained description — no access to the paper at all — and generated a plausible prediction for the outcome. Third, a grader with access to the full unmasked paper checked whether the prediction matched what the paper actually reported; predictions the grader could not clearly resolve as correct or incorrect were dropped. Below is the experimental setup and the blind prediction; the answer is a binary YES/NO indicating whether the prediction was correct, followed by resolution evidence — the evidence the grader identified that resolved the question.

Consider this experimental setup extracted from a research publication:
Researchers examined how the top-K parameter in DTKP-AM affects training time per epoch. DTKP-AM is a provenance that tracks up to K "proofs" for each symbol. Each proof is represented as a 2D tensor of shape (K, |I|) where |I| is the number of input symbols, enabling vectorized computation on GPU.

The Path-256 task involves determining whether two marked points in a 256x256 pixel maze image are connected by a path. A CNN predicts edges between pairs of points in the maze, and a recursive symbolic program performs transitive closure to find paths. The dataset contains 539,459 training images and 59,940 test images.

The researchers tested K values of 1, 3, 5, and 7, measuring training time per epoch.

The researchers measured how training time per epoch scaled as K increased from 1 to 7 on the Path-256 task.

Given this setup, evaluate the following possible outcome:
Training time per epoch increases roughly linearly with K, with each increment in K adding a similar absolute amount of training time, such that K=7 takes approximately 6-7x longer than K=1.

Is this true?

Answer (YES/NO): NO